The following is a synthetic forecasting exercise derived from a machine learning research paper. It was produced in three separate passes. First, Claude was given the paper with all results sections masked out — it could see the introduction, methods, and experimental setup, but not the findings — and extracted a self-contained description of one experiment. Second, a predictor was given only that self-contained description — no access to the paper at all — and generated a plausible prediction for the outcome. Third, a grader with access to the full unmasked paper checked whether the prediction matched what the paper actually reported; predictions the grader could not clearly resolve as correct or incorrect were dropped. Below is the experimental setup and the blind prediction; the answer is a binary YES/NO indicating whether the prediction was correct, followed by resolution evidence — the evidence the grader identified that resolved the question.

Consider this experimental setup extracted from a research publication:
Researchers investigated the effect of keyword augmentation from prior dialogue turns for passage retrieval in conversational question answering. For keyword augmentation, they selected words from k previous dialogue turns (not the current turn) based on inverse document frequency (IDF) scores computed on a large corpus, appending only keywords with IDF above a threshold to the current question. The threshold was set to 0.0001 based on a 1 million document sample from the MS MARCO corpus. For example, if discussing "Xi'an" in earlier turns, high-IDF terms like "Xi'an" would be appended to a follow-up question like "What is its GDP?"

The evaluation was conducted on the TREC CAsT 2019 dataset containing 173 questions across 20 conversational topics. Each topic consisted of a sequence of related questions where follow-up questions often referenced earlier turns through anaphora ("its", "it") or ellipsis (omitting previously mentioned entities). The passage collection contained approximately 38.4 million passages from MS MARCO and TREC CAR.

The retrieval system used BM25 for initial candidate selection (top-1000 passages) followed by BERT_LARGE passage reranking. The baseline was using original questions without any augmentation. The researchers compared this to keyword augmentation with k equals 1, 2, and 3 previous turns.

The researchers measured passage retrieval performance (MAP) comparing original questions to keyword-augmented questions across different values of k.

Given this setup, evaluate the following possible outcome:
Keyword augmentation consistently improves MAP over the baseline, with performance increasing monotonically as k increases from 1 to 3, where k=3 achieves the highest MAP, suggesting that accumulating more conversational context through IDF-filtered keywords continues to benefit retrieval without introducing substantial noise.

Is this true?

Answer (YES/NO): NO